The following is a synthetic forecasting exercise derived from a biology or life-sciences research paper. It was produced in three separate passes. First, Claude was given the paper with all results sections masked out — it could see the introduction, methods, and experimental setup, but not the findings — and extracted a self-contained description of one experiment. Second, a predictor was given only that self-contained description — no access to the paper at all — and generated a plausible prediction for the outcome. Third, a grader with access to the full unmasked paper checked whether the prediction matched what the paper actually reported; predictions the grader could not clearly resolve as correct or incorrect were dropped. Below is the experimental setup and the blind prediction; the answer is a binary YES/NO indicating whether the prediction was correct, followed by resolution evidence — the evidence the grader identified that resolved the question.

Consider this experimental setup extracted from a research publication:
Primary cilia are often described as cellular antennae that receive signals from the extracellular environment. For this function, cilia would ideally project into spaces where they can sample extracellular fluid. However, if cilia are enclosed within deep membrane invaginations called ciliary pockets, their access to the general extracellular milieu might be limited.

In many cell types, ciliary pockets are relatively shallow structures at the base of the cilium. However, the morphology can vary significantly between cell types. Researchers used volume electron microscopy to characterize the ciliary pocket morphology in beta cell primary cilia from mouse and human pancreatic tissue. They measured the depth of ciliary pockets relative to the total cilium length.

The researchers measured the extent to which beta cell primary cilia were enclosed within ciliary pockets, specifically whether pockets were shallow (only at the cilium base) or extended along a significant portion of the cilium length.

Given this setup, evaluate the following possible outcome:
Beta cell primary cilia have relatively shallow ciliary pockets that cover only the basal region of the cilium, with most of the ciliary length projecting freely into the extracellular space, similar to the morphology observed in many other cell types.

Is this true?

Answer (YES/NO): NO